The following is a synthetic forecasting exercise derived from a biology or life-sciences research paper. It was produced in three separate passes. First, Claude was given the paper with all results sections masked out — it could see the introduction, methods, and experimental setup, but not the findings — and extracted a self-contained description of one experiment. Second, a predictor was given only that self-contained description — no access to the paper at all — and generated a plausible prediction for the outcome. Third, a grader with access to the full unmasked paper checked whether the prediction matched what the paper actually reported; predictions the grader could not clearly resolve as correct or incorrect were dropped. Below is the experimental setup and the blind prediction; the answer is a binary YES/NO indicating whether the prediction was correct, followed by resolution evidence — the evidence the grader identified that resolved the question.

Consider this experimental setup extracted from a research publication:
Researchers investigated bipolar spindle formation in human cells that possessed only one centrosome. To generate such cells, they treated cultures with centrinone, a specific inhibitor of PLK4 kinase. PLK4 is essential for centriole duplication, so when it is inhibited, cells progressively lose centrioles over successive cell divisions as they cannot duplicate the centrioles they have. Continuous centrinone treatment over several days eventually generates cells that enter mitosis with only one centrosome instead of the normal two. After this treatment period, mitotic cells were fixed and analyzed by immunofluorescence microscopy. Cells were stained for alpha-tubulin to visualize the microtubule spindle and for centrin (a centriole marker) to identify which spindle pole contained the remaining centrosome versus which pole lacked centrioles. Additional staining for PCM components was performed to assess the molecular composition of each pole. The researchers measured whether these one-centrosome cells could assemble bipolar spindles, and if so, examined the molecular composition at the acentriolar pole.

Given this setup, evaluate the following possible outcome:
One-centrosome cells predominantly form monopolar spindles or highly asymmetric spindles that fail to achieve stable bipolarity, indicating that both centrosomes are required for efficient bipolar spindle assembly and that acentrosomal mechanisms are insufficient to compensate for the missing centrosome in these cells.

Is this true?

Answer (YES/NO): NO